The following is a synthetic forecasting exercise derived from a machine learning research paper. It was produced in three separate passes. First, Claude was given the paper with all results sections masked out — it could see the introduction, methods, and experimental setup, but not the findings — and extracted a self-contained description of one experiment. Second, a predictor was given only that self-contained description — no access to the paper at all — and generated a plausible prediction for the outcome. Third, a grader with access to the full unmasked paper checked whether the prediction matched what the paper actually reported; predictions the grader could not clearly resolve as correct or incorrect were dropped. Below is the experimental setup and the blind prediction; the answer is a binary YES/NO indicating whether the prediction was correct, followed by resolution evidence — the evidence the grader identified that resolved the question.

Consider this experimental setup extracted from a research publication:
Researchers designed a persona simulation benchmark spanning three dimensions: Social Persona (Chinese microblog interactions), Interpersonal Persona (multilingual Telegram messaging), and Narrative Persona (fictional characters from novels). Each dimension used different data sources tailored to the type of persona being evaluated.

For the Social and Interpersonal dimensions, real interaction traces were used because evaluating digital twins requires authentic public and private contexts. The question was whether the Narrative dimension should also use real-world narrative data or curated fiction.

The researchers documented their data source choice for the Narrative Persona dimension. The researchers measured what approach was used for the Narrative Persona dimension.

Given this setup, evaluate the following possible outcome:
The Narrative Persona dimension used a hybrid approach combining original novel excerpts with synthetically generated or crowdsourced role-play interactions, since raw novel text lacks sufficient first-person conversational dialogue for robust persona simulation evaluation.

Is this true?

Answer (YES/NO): NO